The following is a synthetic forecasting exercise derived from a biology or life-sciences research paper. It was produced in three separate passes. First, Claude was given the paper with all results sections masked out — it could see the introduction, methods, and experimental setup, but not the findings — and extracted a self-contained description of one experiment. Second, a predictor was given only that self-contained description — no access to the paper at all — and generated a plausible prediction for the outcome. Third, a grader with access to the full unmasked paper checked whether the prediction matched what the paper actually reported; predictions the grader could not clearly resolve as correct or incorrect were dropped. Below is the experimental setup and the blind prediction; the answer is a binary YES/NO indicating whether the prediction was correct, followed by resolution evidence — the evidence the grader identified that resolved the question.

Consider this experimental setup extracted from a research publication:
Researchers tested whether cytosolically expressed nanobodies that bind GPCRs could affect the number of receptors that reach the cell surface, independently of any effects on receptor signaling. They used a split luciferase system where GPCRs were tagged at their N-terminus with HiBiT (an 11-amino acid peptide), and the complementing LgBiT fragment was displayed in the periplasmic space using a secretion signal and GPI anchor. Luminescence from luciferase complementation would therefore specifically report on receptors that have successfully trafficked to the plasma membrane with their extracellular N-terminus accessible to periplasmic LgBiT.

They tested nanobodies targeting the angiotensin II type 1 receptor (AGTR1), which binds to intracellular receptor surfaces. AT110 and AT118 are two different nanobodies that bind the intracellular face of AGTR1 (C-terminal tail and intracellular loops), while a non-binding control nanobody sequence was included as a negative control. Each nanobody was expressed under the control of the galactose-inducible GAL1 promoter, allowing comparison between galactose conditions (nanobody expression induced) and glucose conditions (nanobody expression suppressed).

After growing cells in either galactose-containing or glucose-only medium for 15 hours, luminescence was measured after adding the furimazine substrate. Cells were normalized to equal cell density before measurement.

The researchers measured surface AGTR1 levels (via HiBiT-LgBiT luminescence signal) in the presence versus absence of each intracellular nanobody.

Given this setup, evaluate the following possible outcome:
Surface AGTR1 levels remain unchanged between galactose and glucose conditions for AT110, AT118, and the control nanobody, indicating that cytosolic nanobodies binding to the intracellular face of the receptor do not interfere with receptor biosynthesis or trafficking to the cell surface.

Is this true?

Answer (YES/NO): NO